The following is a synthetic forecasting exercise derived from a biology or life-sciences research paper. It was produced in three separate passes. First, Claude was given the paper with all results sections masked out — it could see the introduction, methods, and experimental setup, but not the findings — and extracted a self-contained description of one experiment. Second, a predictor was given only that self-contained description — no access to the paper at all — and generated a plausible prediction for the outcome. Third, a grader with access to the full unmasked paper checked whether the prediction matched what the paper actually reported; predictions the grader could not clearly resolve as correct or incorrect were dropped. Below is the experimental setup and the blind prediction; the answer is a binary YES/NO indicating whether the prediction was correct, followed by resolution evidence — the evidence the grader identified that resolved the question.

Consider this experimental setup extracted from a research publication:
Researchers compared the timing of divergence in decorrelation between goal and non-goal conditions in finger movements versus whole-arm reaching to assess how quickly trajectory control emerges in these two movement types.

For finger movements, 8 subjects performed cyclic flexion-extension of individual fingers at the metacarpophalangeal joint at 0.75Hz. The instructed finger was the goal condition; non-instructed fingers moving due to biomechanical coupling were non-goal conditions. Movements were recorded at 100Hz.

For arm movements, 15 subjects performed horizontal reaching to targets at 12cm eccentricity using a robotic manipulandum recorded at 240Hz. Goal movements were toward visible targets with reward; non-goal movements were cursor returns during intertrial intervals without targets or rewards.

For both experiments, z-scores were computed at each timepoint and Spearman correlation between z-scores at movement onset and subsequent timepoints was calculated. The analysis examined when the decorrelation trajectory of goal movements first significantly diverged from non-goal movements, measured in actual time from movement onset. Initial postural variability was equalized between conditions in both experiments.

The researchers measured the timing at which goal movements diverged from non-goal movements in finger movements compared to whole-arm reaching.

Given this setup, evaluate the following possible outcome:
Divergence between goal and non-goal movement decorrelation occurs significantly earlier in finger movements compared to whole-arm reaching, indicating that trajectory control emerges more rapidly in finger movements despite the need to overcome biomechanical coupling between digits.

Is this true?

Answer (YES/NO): NO